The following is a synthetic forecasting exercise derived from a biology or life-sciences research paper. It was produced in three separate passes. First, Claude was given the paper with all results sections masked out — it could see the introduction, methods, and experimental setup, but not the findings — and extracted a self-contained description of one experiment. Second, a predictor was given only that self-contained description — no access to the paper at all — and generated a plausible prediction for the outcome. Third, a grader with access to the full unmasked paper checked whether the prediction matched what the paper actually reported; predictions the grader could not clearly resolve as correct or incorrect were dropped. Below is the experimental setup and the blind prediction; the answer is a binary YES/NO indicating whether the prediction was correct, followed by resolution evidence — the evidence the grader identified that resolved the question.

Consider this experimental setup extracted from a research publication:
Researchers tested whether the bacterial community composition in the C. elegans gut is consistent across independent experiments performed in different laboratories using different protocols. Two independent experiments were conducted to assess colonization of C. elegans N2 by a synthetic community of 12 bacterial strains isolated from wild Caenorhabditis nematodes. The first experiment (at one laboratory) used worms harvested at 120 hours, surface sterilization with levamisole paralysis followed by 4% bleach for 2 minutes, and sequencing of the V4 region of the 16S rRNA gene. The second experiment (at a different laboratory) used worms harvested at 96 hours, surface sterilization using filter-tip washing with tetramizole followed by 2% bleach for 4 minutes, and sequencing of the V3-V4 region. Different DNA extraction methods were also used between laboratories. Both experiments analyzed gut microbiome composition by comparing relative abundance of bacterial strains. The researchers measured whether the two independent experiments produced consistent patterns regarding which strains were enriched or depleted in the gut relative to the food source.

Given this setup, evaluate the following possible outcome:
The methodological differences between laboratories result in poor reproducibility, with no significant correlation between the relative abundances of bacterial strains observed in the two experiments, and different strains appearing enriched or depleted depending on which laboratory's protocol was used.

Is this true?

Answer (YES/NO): NO